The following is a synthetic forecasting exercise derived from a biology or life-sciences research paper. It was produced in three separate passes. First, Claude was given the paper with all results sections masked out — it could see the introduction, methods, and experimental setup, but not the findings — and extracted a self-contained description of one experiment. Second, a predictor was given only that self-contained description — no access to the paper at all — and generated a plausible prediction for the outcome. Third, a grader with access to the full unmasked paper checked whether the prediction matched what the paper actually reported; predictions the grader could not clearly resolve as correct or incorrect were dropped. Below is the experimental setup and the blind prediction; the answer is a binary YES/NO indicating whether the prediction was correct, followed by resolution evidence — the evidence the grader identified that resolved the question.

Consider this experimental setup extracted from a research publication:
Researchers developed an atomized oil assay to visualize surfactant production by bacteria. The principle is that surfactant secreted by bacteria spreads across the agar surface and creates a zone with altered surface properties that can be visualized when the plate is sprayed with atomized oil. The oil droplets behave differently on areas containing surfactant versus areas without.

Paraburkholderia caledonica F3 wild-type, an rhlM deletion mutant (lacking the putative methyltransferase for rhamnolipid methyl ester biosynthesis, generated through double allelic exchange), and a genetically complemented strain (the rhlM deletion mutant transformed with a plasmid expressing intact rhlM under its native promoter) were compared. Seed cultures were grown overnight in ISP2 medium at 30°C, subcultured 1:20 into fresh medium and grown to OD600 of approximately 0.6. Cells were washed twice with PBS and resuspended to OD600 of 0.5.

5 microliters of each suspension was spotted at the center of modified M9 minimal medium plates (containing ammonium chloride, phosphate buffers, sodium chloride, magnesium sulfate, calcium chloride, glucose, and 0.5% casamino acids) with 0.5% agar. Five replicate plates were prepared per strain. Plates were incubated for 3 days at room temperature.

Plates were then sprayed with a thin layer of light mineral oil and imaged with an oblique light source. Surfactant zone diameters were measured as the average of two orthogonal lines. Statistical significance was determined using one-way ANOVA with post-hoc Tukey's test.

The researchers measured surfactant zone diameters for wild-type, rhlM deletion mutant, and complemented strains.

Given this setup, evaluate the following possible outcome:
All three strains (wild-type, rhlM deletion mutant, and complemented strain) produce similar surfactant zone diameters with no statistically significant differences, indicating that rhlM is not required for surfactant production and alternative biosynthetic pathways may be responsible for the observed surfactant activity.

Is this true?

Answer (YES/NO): NO